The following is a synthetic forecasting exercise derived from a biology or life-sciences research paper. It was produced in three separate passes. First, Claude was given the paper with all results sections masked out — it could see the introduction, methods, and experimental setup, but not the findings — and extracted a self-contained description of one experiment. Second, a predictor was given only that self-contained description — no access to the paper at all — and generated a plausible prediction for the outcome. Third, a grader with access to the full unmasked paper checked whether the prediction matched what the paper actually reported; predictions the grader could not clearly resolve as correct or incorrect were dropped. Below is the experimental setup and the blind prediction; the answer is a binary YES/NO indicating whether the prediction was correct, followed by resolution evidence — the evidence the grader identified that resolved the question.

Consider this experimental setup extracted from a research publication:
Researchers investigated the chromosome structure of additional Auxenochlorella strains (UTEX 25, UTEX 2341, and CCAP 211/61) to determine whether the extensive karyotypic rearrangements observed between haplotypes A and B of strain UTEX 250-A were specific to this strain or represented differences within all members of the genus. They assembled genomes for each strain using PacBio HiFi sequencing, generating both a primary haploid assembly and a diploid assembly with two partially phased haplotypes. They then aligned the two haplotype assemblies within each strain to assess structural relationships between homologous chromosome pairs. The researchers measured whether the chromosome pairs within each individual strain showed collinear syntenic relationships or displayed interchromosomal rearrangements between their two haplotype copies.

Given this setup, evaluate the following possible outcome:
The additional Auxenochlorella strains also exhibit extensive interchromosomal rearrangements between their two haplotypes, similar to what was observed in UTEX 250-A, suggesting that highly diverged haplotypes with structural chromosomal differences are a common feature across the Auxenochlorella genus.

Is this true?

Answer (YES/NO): NO